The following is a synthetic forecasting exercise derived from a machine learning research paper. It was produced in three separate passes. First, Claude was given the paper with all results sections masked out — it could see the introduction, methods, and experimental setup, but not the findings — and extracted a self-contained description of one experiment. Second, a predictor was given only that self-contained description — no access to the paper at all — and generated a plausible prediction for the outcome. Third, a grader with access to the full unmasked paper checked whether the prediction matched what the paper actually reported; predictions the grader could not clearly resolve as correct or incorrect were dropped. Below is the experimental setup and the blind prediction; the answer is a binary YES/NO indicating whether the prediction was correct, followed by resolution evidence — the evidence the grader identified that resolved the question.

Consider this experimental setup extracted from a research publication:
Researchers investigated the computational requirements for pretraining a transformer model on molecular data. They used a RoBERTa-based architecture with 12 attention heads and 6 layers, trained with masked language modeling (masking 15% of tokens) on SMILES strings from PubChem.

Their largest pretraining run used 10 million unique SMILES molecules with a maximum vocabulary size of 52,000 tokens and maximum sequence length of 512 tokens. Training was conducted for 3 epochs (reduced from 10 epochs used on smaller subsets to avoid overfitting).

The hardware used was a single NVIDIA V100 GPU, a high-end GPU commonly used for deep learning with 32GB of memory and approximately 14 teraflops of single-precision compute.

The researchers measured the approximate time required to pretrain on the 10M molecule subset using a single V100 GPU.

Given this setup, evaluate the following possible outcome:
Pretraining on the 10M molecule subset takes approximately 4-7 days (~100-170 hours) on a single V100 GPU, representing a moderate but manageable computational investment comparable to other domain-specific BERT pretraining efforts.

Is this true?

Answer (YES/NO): NO